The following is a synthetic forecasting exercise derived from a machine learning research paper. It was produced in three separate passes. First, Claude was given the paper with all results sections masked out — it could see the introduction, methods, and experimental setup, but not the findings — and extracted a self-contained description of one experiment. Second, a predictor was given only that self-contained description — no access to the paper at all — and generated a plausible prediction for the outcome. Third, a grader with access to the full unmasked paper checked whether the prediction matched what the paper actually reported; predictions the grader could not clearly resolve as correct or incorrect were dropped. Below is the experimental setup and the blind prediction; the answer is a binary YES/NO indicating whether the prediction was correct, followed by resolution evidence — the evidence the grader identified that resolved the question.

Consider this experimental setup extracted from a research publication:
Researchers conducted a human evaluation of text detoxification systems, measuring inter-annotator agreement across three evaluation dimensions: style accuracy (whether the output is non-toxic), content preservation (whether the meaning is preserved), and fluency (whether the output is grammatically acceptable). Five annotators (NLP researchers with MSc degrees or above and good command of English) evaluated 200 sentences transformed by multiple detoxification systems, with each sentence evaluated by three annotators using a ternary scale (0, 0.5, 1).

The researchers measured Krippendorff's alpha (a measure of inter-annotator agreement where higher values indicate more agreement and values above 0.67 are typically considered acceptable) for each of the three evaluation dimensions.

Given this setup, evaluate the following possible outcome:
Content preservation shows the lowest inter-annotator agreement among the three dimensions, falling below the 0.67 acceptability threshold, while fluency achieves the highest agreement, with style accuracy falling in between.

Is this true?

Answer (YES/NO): YES